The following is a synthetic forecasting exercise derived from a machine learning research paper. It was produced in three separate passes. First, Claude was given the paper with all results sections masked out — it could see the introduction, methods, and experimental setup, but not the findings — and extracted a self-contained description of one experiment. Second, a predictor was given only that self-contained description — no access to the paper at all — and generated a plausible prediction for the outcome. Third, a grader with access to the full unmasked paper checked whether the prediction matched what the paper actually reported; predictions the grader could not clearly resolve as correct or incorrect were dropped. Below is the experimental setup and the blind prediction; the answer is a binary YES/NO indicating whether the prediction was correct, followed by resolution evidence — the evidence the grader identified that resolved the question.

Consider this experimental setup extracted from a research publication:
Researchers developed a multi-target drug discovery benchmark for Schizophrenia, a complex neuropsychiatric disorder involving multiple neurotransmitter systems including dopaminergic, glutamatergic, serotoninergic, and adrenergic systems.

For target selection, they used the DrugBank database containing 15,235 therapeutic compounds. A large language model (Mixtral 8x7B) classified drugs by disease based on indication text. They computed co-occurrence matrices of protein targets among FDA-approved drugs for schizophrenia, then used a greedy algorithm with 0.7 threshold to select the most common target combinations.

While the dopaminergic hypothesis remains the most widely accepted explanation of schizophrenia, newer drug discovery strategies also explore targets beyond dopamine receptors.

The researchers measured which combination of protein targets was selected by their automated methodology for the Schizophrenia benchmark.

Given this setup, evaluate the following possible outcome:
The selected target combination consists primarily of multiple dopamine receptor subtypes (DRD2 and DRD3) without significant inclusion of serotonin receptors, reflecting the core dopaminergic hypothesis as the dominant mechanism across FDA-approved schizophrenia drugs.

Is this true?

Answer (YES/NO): NO